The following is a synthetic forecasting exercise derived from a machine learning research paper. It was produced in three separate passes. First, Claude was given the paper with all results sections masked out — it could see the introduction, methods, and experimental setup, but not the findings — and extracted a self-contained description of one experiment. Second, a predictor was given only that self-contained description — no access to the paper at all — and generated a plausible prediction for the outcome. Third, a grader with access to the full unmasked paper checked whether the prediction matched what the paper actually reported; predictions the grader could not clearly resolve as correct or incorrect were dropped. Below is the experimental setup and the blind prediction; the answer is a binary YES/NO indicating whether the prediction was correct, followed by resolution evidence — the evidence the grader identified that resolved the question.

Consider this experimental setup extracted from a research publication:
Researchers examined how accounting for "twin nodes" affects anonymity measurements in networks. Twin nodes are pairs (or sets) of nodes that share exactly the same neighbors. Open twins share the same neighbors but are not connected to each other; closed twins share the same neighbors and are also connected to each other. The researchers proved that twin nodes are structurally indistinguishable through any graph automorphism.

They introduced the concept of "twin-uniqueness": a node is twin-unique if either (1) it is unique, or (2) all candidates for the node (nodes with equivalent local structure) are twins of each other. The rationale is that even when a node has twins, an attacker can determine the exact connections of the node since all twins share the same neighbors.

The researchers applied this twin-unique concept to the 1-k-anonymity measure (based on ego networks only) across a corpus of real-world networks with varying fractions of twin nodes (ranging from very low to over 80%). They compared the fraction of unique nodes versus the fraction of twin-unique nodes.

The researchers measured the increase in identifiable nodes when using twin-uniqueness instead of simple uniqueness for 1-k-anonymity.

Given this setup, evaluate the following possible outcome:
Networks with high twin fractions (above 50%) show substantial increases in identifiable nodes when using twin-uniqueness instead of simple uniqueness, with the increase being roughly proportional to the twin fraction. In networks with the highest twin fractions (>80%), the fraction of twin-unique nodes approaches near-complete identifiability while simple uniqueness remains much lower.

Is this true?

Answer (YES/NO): NO